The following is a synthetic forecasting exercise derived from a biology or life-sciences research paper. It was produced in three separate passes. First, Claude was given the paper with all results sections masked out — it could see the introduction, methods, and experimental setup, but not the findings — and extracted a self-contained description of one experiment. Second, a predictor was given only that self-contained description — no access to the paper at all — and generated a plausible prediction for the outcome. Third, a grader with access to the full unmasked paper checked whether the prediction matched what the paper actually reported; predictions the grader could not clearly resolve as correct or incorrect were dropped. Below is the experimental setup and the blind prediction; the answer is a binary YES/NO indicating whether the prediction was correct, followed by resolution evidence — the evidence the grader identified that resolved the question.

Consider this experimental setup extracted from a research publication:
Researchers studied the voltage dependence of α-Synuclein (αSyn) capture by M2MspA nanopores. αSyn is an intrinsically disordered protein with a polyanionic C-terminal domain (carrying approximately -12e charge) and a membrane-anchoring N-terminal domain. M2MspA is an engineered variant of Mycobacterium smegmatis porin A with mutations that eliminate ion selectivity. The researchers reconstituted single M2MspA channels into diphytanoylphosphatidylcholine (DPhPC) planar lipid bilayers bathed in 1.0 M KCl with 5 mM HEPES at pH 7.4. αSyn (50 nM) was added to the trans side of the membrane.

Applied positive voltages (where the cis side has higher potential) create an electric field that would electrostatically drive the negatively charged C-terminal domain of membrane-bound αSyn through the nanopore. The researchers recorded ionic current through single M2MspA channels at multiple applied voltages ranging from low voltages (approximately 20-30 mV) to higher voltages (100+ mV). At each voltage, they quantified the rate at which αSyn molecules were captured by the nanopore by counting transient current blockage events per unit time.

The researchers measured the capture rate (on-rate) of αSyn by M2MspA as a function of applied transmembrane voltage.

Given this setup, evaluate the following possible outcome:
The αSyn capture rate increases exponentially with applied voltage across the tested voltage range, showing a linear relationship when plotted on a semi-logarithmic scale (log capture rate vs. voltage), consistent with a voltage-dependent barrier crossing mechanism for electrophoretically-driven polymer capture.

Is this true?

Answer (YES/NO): YES